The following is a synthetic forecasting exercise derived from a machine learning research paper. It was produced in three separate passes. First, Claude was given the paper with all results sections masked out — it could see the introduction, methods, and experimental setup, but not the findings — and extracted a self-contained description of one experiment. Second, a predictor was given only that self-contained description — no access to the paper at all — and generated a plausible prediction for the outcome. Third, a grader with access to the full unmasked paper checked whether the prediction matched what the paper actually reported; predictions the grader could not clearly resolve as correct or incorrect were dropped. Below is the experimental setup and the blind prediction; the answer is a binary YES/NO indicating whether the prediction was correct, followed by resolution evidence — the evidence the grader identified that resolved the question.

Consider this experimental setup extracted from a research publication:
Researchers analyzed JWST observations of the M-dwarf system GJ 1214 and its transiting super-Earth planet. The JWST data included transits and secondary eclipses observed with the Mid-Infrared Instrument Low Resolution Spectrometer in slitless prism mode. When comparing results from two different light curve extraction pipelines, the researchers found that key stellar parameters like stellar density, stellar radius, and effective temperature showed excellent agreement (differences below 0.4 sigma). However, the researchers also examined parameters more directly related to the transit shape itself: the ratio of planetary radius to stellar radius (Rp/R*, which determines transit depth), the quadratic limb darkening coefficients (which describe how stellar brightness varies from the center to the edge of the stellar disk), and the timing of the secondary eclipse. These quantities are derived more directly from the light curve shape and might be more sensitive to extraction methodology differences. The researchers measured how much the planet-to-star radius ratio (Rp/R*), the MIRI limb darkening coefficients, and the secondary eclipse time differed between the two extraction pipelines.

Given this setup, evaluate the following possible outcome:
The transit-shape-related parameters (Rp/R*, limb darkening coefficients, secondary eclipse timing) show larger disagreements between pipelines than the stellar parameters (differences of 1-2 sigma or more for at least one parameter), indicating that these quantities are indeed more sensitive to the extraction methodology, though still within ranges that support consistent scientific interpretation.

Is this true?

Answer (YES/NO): YES